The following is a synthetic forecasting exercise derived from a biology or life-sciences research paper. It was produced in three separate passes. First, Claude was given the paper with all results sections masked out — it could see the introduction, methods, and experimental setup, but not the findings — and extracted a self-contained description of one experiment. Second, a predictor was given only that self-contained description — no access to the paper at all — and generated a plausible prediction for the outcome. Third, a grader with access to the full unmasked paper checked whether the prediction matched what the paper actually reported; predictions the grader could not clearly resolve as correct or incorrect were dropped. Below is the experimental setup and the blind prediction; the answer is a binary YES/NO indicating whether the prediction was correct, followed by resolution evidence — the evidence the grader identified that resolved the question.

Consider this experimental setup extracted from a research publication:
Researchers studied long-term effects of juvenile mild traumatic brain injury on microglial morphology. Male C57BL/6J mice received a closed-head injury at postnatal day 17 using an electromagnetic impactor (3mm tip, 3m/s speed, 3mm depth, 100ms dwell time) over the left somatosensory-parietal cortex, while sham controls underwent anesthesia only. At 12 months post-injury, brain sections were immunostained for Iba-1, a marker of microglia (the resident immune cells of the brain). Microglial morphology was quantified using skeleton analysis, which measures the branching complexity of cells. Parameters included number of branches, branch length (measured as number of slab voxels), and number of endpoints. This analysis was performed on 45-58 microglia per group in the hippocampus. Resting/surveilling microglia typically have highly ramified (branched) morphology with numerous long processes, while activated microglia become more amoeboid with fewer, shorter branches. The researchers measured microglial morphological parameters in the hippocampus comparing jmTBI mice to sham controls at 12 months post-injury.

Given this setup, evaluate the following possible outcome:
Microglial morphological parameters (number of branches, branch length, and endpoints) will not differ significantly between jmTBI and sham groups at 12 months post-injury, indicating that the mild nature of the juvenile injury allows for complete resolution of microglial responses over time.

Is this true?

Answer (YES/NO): NO